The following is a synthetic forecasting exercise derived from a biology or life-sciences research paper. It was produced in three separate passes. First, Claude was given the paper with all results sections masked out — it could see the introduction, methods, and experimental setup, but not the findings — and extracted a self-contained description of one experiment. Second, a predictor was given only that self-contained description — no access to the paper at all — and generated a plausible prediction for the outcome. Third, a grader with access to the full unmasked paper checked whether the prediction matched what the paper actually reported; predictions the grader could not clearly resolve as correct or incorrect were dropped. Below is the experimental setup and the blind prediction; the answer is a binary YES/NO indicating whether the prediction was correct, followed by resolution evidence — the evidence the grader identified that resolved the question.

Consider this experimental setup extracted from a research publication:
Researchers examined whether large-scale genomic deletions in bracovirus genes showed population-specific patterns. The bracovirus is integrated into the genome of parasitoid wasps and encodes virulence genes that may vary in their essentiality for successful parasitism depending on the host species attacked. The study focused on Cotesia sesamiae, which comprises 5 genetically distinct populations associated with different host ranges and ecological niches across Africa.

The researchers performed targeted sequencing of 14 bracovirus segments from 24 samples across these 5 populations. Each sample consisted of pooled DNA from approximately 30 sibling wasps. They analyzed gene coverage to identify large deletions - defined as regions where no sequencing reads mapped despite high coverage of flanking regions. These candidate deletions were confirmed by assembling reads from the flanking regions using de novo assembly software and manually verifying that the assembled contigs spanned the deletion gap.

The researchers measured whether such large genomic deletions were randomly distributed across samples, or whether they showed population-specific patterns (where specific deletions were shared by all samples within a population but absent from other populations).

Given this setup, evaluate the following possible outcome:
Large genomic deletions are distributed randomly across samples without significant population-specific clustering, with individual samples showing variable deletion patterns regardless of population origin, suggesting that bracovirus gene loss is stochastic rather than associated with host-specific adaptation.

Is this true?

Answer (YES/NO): NO